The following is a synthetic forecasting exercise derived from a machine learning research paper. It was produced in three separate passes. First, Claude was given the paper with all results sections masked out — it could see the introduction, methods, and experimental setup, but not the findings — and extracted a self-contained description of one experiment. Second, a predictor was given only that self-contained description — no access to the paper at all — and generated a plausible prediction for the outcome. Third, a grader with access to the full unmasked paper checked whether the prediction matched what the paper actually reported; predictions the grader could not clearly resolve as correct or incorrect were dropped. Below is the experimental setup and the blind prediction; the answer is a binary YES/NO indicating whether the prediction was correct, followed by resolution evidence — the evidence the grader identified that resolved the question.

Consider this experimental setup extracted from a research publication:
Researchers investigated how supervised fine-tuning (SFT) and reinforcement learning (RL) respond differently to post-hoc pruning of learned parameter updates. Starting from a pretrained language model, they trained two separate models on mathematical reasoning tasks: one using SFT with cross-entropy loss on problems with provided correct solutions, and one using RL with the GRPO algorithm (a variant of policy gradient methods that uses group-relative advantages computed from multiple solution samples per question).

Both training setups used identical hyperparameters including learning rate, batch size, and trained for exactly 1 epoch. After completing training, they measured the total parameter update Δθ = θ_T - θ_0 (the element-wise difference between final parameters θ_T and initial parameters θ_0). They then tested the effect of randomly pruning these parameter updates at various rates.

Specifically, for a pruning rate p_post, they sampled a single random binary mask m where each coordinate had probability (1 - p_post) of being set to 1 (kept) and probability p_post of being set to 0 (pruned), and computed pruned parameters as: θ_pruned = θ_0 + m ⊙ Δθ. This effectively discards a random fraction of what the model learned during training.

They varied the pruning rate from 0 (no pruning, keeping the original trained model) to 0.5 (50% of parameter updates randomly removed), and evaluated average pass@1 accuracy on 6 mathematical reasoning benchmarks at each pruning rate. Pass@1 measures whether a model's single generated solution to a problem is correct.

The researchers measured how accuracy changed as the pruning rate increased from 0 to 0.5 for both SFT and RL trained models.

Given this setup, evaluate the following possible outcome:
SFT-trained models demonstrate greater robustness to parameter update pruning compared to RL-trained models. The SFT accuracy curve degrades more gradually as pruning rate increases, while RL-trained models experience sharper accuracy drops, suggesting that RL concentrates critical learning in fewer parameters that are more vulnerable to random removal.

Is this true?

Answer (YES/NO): YES